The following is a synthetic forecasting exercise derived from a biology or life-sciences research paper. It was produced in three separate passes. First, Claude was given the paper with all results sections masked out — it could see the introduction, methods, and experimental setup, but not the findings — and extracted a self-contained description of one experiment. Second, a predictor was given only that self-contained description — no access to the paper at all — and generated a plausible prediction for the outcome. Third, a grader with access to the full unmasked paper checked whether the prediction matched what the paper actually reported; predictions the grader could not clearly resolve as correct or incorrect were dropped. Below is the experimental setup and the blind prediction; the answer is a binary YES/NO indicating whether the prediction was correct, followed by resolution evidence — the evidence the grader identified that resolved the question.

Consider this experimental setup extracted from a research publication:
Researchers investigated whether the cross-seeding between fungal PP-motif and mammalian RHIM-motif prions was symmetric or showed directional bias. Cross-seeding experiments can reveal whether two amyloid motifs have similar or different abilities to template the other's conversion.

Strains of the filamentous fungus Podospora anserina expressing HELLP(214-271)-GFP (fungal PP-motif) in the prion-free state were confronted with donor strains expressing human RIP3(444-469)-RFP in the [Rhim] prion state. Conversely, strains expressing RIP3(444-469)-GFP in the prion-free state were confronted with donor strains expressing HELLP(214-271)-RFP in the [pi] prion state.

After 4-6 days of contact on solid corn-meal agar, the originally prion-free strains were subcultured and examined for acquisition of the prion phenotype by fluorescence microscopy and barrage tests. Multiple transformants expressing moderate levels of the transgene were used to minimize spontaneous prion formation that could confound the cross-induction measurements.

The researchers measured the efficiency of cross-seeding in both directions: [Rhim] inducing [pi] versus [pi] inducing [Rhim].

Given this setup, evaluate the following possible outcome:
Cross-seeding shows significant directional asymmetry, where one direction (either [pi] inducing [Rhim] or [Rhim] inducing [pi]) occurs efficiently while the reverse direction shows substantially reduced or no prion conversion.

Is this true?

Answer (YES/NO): NO